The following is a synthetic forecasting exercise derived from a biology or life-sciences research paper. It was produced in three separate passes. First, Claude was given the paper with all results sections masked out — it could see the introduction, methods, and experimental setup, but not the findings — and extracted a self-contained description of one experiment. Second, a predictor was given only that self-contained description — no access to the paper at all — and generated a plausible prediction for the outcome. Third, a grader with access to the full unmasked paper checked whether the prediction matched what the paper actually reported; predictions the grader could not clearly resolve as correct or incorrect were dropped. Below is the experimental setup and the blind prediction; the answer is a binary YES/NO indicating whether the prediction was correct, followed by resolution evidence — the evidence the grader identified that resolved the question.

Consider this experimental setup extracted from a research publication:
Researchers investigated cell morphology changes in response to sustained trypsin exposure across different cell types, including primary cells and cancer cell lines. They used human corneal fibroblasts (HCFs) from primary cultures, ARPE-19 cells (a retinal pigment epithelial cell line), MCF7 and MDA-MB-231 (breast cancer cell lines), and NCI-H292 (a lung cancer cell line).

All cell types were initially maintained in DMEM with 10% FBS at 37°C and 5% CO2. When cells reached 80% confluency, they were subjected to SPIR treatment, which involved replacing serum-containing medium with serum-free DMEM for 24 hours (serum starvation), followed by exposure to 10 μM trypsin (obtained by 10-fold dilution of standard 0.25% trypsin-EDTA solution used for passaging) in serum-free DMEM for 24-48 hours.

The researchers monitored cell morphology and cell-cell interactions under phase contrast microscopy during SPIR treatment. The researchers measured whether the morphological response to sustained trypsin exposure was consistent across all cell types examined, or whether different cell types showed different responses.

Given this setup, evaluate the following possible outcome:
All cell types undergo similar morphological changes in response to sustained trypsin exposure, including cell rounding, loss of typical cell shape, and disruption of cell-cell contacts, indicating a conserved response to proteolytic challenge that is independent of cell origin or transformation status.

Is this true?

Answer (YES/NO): YES